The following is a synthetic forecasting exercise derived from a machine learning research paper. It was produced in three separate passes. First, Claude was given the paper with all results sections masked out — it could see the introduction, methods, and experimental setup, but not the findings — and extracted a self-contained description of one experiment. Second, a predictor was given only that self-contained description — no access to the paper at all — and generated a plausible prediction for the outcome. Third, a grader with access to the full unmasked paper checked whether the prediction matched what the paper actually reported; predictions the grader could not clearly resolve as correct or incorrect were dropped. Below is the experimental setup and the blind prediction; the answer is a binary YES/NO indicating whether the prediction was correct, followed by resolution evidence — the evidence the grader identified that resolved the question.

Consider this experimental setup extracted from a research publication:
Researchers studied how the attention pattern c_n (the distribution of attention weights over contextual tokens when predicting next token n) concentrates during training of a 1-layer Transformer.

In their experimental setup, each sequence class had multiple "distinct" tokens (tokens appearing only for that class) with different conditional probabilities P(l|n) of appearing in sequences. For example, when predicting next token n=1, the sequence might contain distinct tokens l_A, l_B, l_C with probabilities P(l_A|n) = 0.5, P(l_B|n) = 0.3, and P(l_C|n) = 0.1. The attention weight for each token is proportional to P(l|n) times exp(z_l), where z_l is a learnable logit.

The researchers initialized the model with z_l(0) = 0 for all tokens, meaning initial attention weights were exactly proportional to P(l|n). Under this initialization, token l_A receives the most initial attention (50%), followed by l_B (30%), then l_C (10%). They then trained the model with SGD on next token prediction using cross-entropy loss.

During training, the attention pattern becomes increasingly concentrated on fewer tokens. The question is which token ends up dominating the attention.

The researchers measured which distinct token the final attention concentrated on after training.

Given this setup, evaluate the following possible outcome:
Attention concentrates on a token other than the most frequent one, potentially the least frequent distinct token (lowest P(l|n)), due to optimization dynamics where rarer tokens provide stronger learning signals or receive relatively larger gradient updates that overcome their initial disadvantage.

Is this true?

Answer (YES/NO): NO